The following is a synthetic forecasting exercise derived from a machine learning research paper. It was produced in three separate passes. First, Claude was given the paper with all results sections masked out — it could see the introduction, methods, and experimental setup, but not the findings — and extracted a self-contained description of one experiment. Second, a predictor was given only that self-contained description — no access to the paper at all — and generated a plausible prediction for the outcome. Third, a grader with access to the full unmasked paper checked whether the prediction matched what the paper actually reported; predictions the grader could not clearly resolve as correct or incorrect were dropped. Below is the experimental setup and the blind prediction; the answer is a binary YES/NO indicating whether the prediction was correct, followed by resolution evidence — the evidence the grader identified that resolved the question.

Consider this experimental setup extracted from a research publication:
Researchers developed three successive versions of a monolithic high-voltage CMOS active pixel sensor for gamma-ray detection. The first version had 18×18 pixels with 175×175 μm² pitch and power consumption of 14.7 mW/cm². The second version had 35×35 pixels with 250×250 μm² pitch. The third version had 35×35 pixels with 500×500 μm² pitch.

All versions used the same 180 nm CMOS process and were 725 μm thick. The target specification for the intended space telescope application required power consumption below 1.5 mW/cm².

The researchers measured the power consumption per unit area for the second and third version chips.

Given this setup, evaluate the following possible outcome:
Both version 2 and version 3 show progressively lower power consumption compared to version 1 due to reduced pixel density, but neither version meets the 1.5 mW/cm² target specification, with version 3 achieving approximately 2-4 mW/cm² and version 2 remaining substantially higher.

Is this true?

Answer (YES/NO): NO